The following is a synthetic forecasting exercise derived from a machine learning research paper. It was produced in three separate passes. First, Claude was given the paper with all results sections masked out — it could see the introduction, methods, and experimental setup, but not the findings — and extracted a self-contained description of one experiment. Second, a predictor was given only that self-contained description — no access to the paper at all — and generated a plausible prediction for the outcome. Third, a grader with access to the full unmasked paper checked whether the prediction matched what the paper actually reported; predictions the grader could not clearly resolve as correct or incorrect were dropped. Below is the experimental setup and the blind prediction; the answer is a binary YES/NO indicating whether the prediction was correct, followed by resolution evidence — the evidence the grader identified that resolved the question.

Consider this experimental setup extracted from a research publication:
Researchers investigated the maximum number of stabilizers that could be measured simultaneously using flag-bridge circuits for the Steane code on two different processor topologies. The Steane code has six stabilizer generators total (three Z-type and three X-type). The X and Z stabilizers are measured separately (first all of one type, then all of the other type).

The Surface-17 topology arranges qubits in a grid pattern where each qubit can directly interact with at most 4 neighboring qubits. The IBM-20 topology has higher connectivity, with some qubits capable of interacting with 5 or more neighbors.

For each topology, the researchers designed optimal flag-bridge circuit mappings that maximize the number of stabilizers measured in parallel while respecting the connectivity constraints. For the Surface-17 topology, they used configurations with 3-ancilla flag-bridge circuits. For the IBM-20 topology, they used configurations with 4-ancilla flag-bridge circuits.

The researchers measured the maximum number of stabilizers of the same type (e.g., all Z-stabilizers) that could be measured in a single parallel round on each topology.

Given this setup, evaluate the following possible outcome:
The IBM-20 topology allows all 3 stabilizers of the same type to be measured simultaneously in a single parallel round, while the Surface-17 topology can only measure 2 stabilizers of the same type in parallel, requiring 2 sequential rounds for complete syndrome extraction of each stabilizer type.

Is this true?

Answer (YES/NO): YES